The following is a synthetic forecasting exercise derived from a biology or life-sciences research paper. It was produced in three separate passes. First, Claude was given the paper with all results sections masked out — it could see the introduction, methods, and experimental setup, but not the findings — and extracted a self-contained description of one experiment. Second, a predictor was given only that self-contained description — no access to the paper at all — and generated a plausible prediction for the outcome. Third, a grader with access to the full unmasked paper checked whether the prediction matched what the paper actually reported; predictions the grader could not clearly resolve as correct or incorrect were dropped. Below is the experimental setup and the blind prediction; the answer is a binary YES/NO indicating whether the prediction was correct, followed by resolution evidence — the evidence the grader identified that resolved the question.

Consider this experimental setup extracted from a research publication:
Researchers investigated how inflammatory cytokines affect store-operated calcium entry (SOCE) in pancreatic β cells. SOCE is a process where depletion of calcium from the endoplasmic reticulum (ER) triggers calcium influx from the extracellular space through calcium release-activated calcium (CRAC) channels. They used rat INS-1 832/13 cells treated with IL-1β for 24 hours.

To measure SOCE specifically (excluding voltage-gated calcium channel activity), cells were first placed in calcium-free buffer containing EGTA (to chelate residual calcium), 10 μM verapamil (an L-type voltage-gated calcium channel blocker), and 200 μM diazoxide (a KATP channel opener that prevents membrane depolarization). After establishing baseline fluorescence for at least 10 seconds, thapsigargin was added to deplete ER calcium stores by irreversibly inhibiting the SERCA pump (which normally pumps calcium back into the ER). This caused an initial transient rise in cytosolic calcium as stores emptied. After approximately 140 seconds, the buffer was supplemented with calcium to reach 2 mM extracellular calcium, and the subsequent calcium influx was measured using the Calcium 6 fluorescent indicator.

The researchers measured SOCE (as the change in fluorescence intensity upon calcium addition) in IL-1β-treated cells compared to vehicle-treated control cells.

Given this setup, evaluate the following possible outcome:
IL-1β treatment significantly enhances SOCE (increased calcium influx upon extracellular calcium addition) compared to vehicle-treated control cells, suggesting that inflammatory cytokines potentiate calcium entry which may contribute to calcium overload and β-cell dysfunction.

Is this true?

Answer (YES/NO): NO